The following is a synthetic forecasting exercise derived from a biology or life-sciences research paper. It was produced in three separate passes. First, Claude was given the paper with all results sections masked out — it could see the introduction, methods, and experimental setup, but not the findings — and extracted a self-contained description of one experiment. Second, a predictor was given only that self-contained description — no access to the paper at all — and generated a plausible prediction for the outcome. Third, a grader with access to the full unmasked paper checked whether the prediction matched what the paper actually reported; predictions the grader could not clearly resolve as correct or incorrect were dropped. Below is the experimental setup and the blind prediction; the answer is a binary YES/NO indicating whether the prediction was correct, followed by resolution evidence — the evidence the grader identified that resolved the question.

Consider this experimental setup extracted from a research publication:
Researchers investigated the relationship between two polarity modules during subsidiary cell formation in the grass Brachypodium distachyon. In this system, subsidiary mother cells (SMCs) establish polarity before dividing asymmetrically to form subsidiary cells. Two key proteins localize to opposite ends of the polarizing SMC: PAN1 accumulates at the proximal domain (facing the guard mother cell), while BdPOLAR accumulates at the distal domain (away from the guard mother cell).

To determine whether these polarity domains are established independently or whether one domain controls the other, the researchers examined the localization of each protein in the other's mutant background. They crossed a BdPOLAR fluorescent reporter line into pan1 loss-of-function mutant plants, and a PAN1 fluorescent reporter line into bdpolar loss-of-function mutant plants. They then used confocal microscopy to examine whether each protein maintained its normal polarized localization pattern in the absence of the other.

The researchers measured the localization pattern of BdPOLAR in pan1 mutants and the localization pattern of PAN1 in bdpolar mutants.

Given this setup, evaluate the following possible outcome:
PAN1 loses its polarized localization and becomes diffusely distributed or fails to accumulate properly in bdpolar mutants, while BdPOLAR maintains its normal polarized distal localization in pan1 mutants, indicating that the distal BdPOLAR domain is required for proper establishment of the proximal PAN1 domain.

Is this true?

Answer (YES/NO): NO